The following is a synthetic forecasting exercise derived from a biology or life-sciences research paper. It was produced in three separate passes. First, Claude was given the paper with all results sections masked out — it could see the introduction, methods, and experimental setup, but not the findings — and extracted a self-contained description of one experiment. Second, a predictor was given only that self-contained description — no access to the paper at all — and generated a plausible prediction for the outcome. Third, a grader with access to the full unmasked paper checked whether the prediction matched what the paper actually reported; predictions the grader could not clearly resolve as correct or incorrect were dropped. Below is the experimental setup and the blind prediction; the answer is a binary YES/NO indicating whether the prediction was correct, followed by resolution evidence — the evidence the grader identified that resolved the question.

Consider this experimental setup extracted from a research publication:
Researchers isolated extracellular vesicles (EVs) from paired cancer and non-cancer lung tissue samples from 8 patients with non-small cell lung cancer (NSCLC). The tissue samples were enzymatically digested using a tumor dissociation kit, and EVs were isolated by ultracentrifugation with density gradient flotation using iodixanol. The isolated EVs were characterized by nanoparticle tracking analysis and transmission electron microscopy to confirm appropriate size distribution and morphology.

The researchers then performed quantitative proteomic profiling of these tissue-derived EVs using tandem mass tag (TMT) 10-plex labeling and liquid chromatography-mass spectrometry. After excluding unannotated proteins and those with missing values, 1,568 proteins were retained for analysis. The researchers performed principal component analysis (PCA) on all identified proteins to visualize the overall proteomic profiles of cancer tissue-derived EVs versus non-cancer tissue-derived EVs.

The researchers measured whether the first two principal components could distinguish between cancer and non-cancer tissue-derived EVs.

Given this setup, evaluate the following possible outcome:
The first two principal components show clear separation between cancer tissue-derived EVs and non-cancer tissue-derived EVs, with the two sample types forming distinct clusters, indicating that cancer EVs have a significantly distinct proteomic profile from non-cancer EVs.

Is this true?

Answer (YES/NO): YES